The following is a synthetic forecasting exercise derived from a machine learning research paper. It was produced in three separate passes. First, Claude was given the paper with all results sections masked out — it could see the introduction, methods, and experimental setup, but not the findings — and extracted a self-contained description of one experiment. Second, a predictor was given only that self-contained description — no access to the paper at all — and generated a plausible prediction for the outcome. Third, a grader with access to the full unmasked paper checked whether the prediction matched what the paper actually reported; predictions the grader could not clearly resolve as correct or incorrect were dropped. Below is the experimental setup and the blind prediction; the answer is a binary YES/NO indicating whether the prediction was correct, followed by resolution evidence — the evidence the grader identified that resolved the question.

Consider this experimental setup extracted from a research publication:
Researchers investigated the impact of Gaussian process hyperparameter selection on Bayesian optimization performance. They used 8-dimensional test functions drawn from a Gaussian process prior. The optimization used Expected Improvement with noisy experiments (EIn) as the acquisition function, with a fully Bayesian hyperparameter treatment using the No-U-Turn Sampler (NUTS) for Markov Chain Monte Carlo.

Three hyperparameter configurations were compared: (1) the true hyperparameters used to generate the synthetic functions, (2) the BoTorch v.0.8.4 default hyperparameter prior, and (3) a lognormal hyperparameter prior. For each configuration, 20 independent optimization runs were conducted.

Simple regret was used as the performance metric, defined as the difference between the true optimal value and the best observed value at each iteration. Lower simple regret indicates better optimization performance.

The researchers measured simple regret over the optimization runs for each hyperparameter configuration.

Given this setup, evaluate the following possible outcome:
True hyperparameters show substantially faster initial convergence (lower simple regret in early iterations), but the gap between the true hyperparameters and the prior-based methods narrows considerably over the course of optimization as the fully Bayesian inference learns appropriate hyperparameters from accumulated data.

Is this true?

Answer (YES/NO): NO